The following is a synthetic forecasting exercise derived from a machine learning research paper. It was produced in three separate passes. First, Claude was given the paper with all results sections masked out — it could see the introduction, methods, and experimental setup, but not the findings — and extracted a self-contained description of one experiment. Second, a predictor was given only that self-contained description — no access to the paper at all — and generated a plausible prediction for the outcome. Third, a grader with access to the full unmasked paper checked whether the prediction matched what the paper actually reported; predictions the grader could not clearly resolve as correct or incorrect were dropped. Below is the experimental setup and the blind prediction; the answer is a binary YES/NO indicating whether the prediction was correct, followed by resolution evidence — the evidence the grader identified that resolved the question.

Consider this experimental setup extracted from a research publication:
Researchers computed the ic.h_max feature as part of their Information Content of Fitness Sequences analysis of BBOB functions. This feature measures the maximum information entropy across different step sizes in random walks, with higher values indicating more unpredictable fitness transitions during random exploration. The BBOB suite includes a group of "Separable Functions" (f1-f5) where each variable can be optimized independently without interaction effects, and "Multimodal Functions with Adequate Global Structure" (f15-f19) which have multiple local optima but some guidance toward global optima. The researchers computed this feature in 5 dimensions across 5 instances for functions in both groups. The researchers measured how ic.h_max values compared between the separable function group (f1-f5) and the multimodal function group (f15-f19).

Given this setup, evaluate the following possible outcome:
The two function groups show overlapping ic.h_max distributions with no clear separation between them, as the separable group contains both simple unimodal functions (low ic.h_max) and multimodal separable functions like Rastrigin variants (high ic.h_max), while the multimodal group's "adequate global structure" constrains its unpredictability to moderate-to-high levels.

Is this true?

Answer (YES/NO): NO